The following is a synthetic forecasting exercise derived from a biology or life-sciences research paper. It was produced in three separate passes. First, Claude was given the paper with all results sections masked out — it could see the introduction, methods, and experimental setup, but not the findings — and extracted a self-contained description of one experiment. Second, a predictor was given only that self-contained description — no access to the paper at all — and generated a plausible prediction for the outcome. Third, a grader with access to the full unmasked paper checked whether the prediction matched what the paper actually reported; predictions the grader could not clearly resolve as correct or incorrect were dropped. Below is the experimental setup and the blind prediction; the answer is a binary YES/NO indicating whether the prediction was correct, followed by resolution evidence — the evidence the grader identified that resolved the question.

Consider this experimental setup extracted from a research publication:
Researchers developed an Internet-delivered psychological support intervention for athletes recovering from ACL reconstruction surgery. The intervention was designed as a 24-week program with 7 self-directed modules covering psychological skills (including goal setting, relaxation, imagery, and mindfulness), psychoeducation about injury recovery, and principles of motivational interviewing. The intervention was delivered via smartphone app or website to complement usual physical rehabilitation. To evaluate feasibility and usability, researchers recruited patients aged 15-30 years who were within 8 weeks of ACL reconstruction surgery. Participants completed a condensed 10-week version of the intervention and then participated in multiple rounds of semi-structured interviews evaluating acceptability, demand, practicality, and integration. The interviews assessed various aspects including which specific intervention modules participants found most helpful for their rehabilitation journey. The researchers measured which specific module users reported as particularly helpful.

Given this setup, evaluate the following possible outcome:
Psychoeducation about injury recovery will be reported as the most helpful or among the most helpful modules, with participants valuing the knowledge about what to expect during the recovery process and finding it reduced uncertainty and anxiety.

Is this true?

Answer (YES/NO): NO